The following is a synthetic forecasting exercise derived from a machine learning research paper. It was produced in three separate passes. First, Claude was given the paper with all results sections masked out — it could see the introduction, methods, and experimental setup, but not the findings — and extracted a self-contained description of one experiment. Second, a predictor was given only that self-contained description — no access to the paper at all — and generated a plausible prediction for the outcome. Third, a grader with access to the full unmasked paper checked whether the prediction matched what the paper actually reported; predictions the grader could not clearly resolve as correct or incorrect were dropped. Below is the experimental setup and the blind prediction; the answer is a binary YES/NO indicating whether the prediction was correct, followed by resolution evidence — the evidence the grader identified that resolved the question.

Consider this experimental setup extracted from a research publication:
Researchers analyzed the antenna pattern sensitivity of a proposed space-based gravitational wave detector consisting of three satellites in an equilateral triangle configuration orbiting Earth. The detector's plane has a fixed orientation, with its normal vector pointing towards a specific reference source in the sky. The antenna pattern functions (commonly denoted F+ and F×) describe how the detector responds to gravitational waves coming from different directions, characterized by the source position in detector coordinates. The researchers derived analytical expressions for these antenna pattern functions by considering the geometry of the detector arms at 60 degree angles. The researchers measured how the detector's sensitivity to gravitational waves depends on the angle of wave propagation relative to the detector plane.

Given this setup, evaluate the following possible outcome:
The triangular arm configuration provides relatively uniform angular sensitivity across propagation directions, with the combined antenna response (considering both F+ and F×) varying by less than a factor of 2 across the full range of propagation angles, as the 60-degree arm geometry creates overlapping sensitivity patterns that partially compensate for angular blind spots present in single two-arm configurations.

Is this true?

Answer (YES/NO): NO